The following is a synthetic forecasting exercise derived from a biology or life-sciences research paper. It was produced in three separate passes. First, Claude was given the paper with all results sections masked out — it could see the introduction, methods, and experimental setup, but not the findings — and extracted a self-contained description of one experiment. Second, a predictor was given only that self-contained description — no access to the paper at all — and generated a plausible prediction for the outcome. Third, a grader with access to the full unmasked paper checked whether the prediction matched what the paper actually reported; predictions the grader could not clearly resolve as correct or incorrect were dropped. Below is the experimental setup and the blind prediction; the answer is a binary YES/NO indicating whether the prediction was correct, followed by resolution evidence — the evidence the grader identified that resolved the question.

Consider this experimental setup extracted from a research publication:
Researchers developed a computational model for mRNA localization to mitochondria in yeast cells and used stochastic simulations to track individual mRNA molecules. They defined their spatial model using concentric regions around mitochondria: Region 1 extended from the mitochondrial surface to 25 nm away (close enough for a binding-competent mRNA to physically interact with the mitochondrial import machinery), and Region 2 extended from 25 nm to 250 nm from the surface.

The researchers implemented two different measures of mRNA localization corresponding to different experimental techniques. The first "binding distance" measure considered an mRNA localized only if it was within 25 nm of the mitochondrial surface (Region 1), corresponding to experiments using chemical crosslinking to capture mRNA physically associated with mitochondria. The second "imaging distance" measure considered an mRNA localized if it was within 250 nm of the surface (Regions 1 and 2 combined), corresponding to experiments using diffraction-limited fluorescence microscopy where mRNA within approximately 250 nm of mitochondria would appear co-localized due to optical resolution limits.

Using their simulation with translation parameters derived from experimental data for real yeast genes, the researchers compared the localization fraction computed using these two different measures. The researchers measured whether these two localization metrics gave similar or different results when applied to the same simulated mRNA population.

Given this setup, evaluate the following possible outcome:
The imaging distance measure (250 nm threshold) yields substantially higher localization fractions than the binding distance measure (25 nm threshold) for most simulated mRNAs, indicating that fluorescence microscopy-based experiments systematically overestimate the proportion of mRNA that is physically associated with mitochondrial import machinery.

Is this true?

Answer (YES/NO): NO